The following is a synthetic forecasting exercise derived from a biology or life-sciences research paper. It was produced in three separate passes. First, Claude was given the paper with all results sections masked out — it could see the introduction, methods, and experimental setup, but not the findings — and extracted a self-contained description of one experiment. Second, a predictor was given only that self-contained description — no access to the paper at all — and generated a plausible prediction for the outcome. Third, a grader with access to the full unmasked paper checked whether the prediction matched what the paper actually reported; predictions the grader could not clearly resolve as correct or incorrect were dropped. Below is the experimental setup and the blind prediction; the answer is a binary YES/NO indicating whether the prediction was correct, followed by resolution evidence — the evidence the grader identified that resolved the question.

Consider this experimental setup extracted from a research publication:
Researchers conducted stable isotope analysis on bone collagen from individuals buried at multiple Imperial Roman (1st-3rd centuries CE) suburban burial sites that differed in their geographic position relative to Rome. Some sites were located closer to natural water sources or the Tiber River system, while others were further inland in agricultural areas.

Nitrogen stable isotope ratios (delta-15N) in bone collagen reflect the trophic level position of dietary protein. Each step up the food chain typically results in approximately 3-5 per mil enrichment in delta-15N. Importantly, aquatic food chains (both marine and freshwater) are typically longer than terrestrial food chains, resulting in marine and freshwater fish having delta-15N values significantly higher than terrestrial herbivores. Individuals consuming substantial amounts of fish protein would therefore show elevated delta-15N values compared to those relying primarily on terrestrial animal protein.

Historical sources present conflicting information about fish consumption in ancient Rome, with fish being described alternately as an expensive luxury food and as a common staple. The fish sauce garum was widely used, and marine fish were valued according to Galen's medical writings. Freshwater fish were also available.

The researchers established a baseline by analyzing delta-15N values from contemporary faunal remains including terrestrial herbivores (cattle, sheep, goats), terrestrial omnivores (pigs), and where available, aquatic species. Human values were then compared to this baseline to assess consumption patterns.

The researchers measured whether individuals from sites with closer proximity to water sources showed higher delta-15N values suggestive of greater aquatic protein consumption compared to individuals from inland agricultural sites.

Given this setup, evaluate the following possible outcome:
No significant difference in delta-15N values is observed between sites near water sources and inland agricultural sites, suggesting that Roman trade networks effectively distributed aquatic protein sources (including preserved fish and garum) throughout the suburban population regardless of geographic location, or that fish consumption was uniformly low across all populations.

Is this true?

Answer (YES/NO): NO